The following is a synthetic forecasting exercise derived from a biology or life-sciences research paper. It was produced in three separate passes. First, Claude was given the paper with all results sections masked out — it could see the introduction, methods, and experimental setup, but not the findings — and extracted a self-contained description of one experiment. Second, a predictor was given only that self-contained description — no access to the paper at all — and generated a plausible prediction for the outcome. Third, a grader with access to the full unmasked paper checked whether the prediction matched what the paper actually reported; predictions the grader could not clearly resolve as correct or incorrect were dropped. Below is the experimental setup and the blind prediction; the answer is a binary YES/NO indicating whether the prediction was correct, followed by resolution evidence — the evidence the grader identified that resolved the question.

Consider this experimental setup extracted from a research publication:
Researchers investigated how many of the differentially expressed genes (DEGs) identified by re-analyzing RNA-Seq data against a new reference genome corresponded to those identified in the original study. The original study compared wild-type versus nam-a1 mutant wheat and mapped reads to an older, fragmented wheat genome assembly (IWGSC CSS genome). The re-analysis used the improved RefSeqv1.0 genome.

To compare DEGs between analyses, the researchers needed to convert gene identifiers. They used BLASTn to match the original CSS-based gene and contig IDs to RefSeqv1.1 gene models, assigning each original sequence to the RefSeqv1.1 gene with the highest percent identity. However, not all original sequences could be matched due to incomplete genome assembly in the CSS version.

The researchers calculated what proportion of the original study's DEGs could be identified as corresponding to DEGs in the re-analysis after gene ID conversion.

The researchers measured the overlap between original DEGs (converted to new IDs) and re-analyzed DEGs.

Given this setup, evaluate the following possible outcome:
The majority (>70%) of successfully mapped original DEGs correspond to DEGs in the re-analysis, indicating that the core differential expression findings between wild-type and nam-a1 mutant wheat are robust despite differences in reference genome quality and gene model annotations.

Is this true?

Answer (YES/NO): NO